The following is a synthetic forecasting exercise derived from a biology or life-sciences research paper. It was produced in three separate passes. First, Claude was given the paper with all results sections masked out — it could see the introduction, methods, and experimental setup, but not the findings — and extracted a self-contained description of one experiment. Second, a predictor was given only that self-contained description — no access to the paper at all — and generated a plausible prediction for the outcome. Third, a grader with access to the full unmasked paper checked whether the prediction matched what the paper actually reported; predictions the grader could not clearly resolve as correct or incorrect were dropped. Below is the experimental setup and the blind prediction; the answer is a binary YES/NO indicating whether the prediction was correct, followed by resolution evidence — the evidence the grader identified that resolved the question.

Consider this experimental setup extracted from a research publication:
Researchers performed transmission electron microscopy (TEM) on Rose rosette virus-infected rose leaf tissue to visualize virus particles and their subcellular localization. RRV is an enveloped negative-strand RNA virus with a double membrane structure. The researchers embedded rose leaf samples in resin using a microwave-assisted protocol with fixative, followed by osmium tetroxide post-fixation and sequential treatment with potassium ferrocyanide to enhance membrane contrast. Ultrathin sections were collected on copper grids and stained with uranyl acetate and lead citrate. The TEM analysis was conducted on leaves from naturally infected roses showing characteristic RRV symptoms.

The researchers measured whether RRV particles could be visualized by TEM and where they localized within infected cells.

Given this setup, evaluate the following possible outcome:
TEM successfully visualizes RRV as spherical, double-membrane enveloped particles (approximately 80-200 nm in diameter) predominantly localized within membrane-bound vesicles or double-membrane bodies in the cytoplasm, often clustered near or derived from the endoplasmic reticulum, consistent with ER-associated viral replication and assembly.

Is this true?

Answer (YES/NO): NO